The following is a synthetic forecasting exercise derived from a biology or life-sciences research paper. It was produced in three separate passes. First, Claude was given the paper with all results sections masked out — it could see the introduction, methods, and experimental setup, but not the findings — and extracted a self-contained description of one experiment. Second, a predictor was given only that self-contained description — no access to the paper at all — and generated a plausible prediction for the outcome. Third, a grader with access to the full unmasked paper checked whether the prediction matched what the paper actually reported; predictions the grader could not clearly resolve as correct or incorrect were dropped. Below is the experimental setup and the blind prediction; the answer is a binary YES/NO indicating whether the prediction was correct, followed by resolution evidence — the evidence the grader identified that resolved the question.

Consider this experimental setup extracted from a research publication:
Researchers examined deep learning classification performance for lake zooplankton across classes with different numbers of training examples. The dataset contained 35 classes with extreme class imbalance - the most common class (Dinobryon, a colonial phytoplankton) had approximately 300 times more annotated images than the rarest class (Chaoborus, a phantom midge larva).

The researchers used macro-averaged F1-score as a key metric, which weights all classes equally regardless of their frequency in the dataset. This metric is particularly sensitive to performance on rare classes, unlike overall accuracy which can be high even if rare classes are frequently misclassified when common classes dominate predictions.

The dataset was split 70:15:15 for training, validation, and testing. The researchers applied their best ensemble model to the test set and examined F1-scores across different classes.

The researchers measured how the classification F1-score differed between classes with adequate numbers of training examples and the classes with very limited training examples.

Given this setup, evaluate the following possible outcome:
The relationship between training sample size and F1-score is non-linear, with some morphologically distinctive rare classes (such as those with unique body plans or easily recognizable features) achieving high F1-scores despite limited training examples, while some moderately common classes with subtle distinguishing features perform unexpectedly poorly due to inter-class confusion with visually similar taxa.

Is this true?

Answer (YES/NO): NO